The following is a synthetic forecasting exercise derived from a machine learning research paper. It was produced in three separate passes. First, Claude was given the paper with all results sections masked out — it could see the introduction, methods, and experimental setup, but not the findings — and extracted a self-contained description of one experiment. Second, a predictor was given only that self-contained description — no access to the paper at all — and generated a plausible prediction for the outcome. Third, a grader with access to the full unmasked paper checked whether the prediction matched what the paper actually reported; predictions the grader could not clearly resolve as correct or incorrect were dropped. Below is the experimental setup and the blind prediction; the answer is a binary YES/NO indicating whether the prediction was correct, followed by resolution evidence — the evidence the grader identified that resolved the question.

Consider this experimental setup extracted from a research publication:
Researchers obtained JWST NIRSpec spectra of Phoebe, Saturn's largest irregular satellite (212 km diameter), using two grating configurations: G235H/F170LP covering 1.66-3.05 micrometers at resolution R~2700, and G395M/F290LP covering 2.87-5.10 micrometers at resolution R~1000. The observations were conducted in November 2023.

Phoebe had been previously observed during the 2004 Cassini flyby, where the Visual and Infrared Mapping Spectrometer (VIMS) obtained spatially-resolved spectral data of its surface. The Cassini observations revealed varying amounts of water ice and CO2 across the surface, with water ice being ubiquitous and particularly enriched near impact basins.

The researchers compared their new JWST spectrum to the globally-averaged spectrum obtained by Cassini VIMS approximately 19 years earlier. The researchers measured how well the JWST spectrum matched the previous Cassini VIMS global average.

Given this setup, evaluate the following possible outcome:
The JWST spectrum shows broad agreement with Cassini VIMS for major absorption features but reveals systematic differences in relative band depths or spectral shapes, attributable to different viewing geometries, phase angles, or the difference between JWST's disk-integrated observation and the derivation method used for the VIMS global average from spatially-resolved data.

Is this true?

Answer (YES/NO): NO